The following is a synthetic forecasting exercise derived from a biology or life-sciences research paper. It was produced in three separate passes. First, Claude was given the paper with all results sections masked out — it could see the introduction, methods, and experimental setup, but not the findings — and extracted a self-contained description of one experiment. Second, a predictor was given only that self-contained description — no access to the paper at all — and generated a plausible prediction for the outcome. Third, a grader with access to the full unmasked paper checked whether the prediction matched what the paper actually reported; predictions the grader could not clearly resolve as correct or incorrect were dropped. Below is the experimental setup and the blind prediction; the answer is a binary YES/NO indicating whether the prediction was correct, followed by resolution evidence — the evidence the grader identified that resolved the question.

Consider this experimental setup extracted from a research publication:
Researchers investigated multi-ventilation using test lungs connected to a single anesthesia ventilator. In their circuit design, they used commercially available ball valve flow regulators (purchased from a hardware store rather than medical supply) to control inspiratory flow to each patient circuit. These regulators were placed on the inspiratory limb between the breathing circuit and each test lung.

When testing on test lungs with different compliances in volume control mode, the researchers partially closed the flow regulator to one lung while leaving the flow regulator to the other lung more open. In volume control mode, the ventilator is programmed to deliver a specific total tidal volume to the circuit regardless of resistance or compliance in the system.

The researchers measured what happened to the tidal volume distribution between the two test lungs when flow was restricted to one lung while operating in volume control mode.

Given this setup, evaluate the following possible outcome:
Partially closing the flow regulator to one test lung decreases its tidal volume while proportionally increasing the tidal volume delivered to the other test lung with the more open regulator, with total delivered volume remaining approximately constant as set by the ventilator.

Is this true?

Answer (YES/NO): YES